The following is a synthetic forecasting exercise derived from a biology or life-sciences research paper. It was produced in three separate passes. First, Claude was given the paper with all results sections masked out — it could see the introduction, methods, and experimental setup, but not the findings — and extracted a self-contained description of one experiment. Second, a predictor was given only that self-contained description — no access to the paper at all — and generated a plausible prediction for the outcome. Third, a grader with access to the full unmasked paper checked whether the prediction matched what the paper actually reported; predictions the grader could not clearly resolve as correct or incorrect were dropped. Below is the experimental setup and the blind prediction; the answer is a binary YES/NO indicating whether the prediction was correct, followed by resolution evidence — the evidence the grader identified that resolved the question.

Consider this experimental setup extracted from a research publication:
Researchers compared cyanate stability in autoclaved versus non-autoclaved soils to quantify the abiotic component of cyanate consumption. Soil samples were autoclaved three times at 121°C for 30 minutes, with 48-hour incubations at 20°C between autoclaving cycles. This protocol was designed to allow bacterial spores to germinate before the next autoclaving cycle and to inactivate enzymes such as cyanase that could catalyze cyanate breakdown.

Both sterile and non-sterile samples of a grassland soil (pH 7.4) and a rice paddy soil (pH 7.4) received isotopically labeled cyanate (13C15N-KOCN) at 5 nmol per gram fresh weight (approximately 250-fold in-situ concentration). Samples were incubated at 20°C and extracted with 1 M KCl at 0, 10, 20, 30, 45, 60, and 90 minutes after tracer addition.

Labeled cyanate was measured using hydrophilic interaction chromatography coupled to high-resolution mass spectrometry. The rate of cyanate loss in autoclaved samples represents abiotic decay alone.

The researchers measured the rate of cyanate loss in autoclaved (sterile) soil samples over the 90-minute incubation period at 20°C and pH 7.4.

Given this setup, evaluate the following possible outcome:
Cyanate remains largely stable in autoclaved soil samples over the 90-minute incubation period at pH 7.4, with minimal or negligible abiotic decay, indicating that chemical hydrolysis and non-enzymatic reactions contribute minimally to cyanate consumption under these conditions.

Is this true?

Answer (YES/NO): NO